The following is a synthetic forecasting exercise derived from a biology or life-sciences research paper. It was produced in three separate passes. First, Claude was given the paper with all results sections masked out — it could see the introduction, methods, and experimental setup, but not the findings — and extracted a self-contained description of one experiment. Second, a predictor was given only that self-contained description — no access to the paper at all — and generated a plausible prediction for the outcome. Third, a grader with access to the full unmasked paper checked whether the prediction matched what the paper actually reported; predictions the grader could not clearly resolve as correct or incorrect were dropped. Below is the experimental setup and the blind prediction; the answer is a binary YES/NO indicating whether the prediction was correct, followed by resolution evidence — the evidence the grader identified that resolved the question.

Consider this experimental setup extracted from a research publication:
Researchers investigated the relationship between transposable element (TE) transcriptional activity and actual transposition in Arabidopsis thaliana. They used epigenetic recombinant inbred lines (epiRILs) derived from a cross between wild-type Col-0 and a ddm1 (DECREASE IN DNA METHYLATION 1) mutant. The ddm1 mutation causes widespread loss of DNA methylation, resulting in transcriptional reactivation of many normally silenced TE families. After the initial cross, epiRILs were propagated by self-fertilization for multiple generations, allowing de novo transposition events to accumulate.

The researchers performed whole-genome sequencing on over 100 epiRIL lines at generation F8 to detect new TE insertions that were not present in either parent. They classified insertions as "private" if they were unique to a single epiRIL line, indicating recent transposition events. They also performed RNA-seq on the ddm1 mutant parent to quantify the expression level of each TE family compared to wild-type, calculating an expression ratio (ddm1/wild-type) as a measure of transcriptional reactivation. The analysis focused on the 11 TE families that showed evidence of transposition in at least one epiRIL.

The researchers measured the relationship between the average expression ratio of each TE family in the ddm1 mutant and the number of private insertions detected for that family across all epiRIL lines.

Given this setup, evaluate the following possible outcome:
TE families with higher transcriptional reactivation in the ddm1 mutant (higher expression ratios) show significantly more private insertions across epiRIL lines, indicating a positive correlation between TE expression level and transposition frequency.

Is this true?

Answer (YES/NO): NO